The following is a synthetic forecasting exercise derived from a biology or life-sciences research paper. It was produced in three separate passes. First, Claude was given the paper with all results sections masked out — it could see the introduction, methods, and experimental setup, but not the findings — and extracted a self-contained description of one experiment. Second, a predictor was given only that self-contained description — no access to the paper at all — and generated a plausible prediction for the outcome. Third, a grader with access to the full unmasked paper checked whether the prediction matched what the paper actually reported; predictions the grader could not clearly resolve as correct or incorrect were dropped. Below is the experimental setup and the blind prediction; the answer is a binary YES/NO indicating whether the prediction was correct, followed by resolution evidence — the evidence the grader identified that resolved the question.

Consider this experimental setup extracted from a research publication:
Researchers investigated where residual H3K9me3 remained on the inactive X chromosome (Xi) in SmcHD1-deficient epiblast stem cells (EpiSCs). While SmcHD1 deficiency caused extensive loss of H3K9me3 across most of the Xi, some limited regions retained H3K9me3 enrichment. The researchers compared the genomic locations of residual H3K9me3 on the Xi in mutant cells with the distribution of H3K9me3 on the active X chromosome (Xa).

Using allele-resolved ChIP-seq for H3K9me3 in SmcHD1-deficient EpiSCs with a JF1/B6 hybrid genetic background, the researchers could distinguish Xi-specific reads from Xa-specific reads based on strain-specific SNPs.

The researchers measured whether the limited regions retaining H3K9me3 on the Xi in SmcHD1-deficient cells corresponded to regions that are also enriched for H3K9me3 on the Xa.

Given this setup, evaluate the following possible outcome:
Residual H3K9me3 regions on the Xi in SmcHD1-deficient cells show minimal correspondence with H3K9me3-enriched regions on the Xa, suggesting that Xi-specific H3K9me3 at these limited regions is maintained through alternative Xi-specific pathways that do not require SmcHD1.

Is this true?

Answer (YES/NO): NO